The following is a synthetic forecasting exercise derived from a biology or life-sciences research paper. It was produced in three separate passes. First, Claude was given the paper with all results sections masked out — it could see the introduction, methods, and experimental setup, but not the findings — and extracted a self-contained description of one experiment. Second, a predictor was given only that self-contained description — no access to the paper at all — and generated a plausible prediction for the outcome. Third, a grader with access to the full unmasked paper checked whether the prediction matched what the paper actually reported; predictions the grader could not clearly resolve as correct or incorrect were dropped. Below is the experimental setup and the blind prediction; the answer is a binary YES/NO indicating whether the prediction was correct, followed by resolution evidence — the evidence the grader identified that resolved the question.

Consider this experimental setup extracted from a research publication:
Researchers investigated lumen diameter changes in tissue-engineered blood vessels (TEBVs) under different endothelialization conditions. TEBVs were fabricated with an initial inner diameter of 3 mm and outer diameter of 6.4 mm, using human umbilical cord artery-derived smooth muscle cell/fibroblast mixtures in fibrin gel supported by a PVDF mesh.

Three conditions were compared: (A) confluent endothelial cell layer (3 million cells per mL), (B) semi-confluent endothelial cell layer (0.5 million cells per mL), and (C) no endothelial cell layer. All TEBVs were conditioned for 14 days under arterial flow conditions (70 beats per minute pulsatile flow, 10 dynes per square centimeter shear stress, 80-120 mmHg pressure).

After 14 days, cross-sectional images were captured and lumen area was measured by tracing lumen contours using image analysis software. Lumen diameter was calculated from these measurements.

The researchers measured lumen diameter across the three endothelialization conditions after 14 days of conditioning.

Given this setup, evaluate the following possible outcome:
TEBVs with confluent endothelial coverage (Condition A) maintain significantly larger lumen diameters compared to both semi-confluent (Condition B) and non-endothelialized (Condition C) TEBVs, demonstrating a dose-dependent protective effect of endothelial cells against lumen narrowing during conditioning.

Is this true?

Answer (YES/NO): YES